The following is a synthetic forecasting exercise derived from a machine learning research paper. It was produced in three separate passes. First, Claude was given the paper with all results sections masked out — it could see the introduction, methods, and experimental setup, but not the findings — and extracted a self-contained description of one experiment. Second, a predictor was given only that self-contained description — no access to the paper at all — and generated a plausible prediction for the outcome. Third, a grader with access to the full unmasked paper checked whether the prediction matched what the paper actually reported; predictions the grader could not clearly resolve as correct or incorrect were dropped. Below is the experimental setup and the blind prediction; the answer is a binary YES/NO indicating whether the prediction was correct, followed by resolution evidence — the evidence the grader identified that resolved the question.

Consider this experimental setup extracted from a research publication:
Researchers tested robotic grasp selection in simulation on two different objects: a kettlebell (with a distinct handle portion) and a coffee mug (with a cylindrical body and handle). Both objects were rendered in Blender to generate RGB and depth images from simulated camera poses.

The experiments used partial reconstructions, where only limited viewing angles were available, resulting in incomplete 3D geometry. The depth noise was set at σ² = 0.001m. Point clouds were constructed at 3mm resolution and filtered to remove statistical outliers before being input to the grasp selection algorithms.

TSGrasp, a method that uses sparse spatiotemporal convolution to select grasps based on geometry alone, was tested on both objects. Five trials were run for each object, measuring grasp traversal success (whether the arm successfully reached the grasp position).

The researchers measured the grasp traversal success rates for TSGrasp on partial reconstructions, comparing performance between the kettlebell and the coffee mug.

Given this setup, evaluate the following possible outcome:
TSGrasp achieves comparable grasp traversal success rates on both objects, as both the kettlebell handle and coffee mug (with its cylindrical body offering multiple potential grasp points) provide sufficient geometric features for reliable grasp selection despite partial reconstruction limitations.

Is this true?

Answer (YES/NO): NO